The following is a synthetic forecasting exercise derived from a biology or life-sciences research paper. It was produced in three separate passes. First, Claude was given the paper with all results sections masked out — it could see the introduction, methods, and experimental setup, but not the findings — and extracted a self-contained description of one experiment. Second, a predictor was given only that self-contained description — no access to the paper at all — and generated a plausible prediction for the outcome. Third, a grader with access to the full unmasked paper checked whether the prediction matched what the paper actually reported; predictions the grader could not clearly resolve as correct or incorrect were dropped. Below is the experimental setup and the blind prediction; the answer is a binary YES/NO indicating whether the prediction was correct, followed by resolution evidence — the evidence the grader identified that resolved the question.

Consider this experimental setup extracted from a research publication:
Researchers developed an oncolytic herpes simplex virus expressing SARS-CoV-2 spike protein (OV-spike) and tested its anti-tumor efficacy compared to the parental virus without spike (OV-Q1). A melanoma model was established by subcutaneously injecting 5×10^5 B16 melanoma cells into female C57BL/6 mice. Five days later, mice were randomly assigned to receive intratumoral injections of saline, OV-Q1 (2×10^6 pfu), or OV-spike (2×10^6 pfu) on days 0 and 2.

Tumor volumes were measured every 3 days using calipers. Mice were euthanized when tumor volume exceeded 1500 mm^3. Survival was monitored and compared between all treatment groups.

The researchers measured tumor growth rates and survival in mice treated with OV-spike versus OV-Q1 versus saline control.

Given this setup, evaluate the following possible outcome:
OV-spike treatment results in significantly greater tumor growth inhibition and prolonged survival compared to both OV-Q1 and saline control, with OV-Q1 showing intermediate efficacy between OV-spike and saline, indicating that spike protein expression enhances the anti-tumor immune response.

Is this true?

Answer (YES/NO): NO